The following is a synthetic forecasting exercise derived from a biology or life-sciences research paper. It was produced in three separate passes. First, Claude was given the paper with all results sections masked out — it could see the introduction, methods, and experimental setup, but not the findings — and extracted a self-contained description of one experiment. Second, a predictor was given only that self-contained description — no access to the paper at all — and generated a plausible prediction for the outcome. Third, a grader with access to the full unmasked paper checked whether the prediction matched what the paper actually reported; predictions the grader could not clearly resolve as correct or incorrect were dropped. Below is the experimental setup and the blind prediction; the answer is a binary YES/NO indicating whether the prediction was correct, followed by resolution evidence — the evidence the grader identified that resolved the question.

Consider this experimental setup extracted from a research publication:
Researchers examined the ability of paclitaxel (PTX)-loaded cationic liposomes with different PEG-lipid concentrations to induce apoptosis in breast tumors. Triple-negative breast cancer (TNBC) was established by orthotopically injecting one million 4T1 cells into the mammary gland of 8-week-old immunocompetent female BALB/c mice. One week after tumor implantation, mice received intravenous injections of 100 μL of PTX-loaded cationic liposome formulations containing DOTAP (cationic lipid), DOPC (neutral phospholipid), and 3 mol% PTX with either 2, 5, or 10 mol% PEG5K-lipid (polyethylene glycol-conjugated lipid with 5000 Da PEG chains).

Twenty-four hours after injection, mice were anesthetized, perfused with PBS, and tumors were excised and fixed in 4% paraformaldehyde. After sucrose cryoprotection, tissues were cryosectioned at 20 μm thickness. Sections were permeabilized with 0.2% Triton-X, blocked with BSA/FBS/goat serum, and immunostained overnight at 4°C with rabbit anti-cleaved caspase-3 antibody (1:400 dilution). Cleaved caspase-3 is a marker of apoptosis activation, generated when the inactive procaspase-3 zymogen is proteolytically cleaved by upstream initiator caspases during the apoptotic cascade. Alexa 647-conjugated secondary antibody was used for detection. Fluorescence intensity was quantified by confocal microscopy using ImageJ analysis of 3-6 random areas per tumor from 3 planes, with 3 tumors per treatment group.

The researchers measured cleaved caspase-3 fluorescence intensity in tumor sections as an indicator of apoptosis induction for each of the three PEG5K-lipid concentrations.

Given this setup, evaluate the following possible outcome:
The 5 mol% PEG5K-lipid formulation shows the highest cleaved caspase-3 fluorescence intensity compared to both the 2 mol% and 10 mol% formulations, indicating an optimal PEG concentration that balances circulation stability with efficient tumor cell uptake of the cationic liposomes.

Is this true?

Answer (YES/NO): NO